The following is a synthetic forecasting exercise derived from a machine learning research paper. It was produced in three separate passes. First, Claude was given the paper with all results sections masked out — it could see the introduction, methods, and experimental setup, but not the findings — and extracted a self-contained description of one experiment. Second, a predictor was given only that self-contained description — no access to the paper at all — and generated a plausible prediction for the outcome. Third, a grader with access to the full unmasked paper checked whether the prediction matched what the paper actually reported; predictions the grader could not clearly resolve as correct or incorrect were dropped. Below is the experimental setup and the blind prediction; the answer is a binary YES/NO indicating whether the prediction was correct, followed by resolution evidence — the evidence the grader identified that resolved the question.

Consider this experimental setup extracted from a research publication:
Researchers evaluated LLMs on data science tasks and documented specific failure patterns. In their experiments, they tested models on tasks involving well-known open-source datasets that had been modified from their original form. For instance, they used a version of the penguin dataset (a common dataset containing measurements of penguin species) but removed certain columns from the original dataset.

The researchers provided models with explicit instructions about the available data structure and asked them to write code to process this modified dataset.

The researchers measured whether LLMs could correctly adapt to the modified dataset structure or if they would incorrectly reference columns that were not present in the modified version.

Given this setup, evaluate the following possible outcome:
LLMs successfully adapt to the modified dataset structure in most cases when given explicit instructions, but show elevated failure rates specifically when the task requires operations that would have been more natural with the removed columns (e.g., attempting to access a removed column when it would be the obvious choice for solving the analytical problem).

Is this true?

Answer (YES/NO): NO